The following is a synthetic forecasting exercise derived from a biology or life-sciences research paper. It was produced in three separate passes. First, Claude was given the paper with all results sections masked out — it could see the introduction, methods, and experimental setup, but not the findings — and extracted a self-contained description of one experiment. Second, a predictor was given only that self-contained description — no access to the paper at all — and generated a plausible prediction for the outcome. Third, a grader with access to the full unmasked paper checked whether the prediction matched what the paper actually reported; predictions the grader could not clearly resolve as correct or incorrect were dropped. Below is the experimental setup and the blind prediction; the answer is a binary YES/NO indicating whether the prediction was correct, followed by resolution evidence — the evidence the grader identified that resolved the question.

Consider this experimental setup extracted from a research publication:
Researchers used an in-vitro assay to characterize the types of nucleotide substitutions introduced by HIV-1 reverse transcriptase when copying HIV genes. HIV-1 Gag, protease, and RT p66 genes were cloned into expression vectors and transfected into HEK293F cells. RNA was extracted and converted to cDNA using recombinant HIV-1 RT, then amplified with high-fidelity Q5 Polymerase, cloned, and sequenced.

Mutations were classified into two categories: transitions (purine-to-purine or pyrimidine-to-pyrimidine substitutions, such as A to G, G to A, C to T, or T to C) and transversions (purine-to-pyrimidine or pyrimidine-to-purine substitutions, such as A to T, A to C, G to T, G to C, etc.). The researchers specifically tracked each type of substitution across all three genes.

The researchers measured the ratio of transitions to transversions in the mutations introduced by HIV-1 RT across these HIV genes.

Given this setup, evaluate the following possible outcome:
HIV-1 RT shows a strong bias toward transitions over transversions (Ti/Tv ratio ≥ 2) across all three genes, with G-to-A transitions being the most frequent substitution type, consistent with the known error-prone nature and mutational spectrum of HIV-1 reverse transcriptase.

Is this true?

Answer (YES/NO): NO